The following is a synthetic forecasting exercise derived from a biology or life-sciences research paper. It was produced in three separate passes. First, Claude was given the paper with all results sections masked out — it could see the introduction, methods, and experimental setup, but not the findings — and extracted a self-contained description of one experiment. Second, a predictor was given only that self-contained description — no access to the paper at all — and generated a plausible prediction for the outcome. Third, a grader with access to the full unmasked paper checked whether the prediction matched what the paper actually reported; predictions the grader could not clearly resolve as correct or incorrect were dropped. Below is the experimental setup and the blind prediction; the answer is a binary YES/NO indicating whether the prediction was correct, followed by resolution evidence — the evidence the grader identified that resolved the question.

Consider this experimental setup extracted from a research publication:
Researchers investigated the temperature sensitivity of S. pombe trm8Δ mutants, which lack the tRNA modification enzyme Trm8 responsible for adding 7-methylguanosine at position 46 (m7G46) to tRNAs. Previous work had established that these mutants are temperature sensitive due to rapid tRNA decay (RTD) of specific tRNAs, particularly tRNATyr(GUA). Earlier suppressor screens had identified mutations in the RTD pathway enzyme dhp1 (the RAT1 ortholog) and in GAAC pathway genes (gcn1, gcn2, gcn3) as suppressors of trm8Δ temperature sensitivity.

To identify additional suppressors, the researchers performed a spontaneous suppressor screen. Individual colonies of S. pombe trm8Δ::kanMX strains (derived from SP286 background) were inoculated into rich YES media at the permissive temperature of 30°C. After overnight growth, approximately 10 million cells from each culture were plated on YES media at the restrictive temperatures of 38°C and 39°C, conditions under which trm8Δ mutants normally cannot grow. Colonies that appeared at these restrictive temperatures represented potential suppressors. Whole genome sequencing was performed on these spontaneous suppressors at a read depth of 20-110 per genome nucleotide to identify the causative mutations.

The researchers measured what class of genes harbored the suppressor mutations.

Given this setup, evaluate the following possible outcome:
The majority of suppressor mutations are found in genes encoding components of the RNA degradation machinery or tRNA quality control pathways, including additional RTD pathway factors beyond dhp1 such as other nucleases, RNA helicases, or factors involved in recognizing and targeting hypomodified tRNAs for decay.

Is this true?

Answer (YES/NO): NO